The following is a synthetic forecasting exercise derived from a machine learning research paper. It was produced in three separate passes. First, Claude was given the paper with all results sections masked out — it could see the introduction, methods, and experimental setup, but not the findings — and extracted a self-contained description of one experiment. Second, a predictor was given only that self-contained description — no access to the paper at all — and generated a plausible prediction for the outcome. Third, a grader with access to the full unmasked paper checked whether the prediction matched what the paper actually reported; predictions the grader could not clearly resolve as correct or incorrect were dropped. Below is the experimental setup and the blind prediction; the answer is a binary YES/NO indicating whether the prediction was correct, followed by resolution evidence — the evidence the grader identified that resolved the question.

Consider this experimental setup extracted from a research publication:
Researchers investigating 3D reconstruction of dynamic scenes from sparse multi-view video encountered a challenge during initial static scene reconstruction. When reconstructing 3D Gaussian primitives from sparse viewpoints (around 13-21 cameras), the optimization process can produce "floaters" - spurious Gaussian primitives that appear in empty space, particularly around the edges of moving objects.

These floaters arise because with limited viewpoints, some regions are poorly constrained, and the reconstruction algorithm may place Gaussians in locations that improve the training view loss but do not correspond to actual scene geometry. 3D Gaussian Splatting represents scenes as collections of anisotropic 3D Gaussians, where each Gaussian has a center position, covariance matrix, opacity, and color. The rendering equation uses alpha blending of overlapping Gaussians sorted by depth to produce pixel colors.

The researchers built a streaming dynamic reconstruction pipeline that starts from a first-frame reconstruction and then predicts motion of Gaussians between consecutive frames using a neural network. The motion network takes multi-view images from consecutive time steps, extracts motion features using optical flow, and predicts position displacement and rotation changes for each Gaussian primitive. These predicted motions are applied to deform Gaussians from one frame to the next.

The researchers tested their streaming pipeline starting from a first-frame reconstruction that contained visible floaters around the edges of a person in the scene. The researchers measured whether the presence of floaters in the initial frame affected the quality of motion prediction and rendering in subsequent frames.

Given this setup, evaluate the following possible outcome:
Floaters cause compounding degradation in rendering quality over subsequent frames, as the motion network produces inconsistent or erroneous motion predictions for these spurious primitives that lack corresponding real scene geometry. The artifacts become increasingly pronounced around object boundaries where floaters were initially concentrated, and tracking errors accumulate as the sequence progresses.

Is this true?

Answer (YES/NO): NO